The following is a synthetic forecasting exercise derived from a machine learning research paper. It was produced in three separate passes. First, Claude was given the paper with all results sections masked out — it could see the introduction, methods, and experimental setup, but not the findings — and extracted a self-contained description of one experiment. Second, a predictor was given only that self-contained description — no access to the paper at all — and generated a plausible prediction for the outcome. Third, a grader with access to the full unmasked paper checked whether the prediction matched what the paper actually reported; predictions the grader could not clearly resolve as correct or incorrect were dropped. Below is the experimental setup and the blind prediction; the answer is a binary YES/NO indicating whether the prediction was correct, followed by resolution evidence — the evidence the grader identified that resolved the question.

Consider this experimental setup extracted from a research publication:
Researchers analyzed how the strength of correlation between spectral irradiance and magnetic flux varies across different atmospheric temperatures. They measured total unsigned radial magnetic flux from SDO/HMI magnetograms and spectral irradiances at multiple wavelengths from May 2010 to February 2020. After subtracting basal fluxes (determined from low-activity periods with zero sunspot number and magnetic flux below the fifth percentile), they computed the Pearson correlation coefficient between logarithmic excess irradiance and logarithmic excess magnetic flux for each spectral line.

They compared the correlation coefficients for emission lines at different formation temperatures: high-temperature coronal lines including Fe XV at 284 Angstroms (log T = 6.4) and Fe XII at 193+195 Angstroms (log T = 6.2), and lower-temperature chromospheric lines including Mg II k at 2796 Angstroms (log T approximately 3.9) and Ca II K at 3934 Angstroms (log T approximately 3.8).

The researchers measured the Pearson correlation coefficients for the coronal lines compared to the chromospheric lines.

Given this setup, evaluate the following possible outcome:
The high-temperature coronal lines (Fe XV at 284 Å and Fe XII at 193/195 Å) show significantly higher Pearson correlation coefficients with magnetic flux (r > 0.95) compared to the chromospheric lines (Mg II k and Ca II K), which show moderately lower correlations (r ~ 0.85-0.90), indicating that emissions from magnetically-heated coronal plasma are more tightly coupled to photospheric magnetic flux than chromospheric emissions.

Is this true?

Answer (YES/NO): NO